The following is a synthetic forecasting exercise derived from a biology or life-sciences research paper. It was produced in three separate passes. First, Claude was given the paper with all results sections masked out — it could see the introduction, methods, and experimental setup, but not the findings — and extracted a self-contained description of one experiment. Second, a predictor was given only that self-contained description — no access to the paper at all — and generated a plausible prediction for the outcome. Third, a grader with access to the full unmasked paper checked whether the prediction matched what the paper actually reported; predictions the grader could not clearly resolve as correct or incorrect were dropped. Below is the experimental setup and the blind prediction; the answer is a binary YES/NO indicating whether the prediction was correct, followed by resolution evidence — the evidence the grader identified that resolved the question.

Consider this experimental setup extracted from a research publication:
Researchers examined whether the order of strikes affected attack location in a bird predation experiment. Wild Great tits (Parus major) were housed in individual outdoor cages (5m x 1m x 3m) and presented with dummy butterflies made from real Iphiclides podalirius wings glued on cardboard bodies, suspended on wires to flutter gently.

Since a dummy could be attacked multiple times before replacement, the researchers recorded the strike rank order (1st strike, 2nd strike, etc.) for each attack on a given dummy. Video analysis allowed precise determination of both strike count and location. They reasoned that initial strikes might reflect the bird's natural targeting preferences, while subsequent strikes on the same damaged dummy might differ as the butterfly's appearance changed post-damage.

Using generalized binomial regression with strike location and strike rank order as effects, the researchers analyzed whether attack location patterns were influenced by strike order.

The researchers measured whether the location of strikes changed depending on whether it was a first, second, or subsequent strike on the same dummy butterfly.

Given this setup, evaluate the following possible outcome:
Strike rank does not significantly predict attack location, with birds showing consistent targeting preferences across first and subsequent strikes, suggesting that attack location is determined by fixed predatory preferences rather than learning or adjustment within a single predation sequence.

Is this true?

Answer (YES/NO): YES